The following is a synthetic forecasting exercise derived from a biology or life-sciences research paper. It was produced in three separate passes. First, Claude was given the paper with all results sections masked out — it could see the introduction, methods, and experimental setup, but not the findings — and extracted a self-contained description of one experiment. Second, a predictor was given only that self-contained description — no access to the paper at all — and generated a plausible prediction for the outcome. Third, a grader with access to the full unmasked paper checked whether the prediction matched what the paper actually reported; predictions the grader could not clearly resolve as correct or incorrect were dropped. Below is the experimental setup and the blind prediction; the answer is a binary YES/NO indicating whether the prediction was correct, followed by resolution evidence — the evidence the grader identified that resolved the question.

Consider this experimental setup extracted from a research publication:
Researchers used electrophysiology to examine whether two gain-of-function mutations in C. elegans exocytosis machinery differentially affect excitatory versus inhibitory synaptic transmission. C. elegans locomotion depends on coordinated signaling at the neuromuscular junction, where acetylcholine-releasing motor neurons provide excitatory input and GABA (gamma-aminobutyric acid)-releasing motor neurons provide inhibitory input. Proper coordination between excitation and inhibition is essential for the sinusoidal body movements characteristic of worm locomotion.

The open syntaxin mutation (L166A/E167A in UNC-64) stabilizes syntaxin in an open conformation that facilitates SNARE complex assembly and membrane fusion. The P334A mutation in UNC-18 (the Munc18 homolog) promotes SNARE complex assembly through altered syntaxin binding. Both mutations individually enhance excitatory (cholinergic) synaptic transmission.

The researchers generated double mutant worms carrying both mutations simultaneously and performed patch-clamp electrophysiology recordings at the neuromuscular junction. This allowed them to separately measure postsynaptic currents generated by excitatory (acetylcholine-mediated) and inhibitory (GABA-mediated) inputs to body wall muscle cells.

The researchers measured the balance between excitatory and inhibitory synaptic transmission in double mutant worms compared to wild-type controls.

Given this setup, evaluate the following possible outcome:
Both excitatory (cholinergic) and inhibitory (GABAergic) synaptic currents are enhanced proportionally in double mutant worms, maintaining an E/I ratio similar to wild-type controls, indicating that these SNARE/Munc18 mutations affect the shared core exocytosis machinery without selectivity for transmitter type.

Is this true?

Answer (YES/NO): NO